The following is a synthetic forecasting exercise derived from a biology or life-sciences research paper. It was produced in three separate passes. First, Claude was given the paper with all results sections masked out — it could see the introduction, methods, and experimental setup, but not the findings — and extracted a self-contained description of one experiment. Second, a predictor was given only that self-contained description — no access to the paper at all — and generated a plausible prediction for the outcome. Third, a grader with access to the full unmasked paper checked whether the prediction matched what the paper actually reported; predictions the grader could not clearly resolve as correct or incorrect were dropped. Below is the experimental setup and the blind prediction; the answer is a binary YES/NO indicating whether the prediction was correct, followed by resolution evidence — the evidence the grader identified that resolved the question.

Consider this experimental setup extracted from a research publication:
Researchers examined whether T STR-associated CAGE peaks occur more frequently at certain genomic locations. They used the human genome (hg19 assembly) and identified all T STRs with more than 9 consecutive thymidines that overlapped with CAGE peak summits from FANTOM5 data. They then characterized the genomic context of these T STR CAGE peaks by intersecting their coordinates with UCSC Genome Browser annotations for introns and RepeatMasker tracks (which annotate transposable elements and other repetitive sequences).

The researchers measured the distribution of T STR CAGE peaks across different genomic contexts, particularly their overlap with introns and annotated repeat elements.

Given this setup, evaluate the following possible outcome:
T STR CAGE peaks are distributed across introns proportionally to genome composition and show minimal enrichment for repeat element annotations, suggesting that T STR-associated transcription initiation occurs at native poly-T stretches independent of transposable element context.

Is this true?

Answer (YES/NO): NO